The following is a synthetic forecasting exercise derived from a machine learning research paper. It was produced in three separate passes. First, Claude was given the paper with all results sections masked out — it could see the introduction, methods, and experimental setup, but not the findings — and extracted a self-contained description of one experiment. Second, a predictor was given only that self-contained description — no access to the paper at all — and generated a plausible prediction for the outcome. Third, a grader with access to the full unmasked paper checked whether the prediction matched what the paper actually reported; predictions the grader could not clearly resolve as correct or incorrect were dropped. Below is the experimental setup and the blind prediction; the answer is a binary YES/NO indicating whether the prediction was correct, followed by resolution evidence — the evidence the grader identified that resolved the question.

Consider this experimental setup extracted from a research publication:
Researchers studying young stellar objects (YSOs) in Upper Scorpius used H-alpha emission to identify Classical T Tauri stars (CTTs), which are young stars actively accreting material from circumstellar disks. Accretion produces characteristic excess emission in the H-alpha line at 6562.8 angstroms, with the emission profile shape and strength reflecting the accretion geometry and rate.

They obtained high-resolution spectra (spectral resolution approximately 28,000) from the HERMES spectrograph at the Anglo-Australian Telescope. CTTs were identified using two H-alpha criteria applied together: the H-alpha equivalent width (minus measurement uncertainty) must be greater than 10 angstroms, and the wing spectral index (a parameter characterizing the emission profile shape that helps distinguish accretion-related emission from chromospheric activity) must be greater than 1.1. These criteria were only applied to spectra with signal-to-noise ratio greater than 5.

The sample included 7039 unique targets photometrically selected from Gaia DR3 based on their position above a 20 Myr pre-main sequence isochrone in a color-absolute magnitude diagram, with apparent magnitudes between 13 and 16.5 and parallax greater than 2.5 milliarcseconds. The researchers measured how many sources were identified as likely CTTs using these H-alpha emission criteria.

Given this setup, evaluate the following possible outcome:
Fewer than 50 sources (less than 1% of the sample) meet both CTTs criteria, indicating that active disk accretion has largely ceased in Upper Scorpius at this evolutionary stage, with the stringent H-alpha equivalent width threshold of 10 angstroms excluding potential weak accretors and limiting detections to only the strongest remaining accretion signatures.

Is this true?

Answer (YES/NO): NO